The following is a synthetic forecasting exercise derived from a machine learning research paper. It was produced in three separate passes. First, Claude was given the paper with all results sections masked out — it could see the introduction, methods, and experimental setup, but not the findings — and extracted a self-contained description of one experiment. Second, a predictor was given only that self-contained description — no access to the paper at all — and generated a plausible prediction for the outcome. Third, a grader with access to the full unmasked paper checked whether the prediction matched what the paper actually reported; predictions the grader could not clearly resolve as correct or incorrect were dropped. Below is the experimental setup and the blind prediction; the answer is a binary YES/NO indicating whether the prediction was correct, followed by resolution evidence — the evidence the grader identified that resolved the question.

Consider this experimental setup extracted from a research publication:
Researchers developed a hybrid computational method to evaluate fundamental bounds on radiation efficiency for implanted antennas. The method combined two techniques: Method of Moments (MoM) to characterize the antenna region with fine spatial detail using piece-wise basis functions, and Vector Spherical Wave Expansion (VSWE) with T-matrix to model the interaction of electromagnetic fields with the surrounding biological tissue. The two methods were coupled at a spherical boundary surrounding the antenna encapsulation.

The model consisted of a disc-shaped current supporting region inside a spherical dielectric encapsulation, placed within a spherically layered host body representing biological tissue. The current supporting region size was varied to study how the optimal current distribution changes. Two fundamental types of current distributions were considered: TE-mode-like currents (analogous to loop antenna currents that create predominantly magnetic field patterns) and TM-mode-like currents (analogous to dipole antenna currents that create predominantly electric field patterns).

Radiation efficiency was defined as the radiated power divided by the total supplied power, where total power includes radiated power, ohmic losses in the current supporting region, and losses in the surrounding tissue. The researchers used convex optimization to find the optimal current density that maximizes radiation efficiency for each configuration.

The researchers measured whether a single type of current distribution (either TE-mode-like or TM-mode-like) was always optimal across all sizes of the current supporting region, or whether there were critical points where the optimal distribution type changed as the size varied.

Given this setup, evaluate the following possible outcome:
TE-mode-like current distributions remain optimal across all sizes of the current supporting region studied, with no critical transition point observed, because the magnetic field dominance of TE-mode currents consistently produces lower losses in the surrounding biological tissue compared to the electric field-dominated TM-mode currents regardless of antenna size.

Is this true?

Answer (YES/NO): NO